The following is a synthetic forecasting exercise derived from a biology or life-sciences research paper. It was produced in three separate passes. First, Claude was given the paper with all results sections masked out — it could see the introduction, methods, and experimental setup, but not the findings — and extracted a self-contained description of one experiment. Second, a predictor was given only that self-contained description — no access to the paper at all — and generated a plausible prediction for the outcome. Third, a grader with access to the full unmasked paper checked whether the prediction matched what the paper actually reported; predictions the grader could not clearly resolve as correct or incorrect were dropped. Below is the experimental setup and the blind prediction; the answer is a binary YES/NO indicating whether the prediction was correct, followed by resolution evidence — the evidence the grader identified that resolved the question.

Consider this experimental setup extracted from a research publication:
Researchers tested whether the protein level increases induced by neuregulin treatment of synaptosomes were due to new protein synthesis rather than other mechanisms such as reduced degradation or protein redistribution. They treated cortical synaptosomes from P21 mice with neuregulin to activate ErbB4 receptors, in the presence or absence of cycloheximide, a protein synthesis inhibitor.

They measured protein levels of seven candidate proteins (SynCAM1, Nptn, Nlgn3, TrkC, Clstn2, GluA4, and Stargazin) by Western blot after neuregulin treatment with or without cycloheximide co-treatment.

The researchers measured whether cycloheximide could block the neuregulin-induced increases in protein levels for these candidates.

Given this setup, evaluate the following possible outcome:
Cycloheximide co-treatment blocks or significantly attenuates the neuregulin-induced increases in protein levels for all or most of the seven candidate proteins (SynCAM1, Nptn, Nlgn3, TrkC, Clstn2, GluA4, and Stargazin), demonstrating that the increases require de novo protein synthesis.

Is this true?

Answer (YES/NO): YES